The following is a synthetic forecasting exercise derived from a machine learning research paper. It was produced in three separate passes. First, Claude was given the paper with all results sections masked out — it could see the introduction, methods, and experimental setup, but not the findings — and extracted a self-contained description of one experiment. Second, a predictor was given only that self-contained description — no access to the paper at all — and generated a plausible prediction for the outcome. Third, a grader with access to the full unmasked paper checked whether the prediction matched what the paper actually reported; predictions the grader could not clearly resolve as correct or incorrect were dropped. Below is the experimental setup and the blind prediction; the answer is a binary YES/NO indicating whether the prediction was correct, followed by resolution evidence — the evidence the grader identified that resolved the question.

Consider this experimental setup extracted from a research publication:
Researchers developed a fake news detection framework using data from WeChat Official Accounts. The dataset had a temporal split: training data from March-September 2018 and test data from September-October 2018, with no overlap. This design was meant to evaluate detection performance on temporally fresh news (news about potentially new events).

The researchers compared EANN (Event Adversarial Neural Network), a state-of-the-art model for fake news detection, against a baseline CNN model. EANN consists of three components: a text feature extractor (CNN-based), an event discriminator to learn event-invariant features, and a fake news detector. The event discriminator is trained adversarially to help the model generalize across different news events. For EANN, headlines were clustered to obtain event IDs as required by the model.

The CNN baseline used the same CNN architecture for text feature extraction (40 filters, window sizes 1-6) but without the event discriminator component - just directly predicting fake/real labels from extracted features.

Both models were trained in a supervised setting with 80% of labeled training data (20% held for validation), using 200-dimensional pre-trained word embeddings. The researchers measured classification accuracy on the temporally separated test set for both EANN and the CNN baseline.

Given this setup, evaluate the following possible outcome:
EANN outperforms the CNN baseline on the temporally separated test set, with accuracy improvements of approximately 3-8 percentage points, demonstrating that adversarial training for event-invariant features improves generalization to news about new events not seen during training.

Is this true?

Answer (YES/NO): NO